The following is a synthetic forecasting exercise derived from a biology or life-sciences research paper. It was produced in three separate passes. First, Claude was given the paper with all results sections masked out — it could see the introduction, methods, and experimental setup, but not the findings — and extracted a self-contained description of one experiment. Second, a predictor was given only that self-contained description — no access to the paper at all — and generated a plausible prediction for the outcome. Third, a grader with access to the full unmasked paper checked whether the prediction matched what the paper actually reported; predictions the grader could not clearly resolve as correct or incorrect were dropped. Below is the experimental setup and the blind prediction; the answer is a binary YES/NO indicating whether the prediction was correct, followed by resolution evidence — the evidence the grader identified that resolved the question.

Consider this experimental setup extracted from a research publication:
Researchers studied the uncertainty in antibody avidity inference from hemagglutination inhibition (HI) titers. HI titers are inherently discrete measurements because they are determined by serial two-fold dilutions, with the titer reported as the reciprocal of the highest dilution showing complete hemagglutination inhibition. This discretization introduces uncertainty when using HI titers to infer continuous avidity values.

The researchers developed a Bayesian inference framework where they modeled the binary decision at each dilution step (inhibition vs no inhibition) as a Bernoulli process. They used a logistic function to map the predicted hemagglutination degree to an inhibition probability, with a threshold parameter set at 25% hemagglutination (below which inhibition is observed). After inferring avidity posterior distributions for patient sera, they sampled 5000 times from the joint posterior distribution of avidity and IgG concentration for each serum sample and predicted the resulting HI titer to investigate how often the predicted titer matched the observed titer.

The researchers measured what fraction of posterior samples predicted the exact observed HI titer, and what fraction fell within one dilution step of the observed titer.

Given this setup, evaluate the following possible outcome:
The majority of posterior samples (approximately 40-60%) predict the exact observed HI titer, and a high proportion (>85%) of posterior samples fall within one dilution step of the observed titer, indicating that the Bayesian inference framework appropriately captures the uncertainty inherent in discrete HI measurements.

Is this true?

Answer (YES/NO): YES